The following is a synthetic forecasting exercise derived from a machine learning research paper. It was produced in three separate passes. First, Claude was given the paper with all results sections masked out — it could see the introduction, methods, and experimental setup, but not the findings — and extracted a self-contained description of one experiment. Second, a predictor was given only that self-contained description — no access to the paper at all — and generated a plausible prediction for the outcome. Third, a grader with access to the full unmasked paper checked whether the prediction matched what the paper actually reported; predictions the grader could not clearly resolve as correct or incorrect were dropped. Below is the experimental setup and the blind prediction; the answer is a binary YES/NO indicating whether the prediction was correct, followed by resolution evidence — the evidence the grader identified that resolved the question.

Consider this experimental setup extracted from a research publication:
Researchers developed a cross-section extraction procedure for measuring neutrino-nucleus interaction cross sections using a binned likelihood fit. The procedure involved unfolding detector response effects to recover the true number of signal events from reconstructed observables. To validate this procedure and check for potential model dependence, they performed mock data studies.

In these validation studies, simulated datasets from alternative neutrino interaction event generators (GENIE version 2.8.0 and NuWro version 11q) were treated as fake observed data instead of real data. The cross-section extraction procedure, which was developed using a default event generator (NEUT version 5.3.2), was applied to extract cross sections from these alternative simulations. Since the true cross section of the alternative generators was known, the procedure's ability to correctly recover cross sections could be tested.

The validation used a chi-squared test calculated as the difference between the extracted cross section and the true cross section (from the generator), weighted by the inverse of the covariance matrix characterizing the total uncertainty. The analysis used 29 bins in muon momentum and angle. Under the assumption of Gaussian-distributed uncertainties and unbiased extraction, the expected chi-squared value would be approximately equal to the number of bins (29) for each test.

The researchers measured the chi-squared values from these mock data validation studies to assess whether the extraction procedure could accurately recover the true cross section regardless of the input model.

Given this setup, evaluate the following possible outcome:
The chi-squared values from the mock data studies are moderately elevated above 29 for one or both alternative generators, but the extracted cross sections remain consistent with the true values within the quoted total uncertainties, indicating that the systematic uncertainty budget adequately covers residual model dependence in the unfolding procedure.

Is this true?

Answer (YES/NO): NO